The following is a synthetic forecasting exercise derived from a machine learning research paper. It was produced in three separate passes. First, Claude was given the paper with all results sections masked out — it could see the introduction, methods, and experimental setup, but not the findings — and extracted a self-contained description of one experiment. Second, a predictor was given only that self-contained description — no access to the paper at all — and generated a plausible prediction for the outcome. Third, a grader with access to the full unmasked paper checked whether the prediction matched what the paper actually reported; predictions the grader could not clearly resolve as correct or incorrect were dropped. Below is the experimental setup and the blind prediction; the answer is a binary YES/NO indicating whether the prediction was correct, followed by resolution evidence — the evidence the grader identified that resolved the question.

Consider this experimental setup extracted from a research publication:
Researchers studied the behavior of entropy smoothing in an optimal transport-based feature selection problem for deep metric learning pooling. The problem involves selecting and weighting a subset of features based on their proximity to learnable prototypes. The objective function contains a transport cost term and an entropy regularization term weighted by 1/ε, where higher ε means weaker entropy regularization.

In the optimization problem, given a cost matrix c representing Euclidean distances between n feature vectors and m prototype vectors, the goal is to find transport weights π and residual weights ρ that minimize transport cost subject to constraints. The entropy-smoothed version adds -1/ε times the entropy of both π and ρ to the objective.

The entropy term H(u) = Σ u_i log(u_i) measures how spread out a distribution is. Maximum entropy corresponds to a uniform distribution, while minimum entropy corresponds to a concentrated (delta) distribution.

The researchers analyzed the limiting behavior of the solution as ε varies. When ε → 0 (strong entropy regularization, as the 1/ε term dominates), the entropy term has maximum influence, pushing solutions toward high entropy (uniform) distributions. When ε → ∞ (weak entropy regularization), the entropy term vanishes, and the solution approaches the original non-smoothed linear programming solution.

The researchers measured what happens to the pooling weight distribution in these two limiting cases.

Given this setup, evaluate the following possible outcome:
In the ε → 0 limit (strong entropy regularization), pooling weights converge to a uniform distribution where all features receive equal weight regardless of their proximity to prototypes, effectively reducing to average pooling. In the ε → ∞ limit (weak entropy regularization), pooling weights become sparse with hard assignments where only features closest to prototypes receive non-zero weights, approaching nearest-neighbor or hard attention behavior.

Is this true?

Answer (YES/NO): YES